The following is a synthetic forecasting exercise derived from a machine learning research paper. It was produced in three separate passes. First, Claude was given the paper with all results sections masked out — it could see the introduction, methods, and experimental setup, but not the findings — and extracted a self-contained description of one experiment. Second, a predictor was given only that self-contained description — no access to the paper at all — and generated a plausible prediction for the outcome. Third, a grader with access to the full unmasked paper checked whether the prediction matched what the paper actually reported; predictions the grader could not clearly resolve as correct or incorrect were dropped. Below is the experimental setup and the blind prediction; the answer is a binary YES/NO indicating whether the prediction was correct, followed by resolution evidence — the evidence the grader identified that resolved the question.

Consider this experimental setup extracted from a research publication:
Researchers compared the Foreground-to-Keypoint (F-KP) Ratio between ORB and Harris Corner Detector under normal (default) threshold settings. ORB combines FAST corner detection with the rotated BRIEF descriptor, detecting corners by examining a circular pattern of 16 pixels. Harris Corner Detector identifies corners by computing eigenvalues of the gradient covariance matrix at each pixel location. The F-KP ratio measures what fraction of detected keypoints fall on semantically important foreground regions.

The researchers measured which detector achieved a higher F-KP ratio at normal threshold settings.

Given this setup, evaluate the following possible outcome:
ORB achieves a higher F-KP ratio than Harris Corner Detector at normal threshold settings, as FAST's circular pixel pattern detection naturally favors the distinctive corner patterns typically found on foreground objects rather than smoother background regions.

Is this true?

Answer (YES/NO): YES